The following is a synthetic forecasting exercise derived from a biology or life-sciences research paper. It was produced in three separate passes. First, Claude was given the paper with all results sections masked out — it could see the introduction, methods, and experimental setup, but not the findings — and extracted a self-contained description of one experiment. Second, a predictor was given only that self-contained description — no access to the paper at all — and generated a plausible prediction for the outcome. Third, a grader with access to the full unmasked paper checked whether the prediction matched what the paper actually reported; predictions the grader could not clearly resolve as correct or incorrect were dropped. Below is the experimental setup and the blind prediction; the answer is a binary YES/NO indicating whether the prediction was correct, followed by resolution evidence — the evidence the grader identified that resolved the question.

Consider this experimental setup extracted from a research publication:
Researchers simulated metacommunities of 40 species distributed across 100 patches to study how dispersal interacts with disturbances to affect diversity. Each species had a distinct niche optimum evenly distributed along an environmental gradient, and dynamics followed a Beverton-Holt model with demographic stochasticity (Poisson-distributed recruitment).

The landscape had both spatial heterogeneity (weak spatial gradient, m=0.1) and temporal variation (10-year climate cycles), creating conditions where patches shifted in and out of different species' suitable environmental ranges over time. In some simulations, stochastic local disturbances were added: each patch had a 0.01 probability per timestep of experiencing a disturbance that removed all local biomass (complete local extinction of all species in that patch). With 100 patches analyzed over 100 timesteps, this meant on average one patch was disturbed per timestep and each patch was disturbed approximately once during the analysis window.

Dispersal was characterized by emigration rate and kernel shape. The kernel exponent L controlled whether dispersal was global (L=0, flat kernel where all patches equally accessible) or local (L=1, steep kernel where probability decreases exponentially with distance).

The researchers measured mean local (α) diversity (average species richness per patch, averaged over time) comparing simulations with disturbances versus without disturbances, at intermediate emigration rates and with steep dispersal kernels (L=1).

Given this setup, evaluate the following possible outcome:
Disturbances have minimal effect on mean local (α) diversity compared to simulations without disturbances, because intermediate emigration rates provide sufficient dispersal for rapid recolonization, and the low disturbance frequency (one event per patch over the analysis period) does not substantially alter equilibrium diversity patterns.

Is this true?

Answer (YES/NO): YES